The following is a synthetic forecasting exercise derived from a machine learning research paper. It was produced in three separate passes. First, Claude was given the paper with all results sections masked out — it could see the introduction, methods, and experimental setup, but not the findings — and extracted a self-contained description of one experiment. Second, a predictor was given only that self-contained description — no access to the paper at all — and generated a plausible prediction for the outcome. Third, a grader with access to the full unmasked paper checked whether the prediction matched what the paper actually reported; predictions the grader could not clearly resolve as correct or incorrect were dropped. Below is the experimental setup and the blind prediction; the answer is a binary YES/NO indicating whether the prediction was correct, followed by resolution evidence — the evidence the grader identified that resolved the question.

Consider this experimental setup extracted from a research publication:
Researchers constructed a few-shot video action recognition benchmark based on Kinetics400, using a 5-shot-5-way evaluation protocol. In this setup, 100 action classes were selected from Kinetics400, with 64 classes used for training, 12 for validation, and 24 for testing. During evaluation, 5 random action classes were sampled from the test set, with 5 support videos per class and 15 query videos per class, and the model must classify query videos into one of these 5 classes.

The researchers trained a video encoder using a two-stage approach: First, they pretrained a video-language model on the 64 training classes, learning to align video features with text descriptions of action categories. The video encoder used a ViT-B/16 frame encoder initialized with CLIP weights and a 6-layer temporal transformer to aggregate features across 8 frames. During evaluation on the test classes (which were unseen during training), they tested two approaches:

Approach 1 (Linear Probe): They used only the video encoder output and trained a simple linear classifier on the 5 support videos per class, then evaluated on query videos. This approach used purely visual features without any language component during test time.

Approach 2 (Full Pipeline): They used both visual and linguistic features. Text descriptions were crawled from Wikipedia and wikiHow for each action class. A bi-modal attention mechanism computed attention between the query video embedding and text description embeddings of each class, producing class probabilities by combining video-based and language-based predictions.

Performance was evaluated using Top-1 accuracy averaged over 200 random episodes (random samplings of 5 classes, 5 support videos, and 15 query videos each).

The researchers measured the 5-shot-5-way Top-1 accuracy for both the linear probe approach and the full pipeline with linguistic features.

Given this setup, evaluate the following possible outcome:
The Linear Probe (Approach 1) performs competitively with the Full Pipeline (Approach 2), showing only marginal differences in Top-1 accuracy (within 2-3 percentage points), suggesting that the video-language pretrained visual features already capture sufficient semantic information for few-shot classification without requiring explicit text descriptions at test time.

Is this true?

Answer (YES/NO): NO